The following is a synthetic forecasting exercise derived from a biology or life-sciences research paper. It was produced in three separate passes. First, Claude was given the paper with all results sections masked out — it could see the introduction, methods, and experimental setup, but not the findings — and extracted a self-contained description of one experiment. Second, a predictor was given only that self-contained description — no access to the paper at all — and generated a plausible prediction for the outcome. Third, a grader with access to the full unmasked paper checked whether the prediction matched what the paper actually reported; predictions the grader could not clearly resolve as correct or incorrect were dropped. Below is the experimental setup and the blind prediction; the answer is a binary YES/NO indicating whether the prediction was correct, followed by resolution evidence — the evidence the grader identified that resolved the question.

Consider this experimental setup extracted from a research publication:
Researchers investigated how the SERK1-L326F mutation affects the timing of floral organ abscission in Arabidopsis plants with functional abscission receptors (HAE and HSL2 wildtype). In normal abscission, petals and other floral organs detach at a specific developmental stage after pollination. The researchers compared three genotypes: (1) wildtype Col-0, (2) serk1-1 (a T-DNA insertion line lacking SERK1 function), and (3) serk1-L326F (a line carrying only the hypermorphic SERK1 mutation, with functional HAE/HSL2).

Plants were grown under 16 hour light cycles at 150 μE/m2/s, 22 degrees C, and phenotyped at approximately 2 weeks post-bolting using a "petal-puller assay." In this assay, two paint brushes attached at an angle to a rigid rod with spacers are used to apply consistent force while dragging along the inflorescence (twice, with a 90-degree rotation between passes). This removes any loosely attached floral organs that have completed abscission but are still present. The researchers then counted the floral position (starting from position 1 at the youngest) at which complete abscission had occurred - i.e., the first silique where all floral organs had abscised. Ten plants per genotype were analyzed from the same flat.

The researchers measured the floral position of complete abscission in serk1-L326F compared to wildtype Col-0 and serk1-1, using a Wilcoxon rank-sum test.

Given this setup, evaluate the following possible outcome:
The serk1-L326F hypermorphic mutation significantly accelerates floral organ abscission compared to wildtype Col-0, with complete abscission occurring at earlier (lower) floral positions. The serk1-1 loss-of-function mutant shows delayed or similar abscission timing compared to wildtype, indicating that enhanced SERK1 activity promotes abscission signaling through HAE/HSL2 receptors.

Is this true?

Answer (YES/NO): NO